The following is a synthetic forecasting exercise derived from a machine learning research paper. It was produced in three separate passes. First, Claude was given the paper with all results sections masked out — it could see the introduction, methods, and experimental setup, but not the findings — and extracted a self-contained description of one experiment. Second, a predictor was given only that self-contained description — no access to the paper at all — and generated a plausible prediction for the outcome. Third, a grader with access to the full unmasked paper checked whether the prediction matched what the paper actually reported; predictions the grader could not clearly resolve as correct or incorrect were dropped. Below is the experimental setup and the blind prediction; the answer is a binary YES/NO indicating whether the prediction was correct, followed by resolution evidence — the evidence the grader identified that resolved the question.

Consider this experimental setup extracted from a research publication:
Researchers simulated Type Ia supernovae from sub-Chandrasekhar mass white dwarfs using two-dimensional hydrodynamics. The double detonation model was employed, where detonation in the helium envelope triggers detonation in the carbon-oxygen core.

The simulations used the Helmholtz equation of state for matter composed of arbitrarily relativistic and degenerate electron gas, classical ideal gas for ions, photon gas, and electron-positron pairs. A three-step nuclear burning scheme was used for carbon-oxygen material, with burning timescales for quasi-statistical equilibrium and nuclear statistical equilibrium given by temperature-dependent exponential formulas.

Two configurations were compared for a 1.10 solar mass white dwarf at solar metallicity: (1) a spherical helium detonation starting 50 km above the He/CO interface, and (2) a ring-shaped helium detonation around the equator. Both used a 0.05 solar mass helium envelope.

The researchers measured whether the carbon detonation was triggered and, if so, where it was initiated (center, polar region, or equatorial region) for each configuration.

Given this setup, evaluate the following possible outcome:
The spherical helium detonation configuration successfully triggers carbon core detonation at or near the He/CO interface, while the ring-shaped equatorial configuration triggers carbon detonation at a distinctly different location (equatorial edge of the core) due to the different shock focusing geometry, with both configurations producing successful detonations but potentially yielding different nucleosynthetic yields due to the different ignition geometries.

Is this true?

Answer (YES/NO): NO